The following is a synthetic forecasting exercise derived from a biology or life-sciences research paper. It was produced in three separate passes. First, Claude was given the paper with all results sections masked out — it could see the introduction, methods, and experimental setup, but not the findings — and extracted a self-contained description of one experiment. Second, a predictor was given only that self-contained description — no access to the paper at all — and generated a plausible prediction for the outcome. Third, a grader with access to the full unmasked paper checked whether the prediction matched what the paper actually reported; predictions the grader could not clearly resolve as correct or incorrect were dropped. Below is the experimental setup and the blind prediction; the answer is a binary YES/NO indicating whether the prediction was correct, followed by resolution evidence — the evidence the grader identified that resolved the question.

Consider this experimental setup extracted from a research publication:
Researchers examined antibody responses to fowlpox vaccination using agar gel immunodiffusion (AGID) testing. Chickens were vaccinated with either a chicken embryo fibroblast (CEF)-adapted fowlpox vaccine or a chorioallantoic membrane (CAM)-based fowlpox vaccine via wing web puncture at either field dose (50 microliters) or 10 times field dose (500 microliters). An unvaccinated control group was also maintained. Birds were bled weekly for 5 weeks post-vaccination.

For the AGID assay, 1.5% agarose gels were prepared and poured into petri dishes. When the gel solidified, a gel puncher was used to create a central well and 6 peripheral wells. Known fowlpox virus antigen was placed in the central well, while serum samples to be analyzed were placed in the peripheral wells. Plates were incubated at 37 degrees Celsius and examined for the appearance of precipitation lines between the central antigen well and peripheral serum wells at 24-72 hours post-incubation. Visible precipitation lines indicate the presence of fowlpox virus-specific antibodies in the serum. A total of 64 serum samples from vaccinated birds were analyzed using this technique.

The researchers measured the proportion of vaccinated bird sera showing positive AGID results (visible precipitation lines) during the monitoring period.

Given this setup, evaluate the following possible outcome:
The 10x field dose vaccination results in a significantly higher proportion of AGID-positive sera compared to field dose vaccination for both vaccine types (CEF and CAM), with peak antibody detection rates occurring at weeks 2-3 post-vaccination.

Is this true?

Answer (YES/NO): NO